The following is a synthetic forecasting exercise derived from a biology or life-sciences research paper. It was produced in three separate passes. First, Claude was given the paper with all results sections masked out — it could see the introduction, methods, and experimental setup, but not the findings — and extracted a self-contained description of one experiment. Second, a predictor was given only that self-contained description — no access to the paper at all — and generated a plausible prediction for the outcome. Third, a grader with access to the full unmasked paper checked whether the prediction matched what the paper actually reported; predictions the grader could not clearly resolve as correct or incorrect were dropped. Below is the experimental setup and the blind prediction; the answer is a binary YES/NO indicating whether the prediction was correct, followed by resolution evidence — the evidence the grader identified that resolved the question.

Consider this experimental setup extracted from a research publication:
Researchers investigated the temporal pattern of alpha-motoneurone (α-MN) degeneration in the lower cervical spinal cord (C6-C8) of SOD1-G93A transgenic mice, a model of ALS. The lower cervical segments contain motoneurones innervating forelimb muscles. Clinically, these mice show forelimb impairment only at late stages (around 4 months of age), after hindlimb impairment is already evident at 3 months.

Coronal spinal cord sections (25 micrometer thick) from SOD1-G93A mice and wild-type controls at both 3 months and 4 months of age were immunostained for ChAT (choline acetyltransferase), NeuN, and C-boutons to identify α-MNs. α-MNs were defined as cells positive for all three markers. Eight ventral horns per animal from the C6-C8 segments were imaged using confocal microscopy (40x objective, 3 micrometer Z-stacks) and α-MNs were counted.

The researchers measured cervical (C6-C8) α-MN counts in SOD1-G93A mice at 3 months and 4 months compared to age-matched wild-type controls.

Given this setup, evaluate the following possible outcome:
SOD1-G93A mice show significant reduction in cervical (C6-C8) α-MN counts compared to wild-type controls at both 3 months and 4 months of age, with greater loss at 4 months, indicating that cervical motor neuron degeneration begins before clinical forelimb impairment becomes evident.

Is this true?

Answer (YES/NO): YES